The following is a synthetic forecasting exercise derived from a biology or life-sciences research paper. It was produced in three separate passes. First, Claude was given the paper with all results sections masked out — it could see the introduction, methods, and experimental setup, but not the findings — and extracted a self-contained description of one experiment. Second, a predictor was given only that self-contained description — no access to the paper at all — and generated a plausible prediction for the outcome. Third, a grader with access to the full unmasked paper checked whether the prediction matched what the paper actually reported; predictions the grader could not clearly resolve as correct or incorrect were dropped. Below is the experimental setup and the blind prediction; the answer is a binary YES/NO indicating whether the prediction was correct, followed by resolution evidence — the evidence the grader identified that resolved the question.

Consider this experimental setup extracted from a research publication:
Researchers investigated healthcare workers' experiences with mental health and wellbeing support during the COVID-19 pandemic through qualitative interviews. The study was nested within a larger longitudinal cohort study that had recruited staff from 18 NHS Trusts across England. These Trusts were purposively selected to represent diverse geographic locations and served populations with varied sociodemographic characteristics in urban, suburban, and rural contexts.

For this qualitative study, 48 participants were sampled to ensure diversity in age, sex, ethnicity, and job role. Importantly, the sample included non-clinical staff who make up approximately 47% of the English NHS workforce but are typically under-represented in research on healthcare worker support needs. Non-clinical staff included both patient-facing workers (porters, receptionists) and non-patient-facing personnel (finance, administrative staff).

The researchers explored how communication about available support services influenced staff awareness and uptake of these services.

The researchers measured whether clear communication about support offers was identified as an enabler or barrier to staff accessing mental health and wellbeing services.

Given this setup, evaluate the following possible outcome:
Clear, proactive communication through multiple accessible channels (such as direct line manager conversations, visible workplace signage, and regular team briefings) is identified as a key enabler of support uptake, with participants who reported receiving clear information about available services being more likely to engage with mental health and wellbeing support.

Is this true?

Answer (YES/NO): NO